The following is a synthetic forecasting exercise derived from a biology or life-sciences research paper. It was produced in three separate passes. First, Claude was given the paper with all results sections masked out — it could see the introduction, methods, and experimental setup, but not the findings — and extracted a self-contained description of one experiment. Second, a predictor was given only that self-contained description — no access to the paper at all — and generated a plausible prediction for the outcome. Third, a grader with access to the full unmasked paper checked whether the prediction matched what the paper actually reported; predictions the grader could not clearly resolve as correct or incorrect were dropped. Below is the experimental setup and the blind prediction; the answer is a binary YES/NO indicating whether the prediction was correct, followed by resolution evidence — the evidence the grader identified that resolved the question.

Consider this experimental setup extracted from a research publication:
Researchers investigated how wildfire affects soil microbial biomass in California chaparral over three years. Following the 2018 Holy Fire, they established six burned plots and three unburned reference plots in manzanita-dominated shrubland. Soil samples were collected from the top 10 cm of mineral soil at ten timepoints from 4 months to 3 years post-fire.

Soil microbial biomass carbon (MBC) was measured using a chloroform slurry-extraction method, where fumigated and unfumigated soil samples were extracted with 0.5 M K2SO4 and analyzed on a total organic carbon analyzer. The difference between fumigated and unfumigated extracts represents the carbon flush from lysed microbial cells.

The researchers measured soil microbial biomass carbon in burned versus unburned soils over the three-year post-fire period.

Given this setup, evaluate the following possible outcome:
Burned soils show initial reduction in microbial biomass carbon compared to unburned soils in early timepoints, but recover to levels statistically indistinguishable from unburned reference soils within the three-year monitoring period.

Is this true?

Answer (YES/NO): NO